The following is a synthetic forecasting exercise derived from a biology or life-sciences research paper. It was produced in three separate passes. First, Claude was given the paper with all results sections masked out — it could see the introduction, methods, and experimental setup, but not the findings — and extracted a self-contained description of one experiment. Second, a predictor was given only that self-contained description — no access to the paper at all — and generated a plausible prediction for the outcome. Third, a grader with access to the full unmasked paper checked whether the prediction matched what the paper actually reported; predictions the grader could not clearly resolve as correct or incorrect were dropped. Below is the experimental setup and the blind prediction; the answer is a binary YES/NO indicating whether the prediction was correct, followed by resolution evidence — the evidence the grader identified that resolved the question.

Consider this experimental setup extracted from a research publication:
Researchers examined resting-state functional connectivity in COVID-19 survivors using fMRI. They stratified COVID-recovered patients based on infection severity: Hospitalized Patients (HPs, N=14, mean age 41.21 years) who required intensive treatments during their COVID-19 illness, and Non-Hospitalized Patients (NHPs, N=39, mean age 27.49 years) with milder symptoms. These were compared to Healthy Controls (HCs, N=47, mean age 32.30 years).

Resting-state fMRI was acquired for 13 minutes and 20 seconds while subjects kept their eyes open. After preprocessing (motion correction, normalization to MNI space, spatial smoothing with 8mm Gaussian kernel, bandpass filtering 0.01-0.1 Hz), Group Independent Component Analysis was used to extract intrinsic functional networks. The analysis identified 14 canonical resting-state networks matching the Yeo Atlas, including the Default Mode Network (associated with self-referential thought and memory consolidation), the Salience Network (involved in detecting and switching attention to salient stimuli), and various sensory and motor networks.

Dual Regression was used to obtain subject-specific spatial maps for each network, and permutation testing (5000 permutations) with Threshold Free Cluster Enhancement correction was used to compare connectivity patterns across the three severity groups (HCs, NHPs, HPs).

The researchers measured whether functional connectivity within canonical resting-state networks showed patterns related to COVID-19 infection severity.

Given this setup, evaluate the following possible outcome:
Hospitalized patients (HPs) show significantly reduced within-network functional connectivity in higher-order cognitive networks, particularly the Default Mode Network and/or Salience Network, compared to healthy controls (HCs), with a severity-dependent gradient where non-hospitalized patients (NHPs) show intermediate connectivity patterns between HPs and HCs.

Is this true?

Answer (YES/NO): NO